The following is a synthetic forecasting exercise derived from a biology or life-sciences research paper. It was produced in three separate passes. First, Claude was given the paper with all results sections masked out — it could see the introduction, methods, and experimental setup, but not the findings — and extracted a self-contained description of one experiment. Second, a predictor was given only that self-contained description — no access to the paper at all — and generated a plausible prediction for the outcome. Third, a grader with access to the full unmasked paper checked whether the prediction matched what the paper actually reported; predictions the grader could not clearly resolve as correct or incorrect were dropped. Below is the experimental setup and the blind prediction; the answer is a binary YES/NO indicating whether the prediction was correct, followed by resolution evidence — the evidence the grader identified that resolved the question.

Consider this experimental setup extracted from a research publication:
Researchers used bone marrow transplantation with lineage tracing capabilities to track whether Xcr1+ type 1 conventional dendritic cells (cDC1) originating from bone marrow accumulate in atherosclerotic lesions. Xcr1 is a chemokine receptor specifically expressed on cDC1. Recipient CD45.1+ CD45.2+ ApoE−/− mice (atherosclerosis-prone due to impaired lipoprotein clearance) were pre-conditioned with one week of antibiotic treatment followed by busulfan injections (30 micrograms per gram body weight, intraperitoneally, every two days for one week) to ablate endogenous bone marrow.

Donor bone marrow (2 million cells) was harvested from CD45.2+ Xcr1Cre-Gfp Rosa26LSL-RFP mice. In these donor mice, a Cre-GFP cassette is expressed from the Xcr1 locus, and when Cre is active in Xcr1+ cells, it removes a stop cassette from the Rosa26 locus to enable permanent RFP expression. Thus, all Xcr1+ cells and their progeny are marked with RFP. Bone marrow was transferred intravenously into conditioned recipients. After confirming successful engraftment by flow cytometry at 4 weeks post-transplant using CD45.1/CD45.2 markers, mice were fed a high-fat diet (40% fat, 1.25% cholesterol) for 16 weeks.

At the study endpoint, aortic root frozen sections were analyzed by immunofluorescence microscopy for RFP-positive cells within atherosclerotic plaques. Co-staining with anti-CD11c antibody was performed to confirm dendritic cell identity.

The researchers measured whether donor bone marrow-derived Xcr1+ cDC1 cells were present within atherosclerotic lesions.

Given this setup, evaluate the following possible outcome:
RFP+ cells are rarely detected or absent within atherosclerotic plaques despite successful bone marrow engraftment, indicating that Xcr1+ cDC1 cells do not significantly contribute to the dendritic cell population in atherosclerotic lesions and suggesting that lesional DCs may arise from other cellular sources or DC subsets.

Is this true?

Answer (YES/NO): NO